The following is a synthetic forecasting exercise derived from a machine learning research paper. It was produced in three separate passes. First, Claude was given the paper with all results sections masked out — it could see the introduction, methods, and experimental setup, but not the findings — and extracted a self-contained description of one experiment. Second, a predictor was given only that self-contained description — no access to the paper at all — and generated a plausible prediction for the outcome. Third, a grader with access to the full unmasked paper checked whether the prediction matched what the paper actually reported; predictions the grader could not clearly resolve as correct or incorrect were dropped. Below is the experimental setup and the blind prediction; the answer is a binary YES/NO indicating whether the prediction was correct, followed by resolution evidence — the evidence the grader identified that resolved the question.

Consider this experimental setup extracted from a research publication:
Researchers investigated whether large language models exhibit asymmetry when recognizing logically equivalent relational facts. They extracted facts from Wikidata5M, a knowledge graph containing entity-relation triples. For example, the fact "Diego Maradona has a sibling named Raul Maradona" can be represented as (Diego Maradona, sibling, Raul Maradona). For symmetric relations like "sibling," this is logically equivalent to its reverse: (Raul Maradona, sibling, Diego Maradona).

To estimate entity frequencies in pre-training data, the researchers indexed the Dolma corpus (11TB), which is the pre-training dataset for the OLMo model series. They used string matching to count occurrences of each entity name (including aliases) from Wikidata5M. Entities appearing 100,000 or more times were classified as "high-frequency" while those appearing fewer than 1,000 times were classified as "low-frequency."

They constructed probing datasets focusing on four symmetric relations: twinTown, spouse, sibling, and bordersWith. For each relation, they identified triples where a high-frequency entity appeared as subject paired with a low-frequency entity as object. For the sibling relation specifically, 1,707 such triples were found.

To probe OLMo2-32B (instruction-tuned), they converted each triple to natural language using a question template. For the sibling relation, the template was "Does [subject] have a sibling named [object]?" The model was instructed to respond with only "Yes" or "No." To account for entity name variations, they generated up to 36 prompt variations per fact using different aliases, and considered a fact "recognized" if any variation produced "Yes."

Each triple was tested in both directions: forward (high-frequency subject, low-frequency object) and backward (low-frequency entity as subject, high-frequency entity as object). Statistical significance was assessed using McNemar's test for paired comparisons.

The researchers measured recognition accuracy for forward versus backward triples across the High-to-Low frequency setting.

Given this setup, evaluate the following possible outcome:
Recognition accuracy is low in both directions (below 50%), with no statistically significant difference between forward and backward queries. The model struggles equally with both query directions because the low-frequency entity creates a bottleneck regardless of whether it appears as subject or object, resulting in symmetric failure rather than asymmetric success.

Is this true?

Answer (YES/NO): NO